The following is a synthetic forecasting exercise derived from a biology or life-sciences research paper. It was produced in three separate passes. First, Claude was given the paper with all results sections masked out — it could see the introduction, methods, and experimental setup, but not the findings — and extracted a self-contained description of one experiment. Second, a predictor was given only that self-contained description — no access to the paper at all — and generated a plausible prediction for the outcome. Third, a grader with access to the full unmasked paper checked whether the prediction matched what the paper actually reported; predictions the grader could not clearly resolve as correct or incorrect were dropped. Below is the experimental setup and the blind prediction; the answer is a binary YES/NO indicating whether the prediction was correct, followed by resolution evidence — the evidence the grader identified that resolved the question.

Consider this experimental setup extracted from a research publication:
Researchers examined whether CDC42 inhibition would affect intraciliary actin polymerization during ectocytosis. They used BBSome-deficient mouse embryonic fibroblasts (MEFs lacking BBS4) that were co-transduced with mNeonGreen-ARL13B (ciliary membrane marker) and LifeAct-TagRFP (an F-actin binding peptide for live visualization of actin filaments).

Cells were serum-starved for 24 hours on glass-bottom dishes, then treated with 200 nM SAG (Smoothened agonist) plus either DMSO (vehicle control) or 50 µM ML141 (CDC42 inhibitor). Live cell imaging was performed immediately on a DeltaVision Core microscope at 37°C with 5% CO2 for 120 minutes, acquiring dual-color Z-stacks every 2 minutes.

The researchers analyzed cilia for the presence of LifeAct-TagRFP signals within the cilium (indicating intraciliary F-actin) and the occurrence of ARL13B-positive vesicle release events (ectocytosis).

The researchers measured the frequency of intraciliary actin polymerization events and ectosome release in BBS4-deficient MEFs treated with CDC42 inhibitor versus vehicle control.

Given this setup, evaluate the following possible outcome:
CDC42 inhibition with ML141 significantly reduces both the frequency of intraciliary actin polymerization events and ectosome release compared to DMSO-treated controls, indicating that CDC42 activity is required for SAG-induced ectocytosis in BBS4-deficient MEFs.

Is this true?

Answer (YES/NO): YES